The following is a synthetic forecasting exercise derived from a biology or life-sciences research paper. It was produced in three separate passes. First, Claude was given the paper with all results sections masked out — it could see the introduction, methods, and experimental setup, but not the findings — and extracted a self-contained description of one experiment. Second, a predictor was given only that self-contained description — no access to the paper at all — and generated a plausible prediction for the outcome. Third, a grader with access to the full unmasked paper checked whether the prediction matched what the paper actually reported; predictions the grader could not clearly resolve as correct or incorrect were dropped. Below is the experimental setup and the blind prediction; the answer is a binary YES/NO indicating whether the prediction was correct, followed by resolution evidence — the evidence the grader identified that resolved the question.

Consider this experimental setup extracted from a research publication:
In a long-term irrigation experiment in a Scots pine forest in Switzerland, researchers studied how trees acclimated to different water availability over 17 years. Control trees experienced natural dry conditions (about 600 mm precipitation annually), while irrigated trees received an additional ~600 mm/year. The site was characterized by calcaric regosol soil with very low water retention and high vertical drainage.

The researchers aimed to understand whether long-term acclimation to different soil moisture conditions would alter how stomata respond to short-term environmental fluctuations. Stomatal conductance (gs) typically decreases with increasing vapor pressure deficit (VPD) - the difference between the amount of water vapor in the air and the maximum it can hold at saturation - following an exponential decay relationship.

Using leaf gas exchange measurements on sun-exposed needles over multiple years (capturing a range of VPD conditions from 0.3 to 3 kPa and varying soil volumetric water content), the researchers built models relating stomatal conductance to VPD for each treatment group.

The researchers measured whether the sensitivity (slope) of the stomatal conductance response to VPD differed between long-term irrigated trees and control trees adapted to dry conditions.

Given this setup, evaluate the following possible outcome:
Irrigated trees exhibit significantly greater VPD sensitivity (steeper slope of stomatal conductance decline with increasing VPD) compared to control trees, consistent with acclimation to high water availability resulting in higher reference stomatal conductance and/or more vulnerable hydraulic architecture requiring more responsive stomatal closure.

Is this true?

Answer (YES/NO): NO